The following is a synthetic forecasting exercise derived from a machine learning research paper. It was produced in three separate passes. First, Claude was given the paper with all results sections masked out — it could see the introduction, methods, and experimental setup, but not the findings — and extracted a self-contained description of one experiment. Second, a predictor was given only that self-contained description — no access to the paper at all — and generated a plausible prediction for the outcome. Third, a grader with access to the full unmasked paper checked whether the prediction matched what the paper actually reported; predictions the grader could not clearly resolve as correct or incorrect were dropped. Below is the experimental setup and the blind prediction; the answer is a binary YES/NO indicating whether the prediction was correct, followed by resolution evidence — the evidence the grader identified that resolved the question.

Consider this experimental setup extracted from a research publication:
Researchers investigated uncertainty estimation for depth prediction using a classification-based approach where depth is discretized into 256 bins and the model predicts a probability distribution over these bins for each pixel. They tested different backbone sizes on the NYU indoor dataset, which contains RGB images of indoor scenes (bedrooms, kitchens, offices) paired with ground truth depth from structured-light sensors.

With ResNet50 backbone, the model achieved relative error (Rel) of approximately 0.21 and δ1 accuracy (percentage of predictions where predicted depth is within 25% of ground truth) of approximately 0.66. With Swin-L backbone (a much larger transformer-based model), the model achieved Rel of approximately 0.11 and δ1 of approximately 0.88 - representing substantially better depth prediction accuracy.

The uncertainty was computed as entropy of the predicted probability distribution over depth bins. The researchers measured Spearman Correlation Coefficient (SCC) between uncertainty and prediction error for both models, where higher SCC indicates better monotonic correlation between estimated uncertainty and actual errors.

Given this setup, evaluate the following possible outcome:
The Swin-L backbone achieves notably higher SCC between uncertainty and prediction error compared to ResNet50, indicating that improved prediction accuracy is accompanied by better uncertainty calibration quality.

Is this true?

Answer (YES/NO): YES